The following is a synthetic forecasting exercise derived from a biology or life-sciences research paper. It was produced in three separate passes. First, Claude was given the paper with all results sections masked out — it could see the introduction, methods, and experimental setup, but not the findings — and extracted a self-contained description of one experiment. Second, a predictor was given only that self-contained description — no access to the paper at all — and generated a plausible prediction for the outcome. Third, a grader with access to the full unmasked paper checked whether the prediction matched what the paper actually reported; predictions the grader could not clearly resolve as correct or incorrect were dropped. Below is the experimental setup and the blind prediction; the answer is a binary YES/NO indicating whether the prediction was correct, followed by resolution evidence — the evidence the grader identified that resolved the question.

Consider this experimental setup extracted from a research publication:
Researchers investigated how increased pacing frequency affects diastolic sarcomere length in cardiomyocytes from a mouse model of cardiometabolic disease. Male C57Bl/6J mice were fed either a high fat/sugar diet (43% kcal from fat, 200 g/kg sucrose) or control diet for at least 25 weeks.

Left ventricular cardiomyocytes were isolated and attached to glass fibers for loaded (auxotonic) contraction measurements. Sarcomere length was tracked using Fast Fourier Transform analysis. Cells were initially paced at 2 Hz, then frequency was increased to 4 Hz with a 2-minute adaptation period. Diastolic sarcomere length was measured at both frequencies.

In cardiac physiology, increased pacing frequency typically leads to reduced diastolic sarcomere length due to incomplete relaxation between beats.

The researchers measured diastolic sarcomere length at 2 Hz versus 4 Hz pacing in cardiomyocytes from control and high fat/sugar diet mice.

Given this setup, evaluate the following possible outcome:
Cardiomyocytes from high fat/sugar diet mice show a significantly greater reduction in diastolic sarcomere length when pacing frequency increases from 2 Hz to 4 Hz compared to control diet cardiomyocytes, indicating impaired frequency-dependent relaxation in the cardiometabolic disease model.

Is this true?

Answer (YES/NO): NO